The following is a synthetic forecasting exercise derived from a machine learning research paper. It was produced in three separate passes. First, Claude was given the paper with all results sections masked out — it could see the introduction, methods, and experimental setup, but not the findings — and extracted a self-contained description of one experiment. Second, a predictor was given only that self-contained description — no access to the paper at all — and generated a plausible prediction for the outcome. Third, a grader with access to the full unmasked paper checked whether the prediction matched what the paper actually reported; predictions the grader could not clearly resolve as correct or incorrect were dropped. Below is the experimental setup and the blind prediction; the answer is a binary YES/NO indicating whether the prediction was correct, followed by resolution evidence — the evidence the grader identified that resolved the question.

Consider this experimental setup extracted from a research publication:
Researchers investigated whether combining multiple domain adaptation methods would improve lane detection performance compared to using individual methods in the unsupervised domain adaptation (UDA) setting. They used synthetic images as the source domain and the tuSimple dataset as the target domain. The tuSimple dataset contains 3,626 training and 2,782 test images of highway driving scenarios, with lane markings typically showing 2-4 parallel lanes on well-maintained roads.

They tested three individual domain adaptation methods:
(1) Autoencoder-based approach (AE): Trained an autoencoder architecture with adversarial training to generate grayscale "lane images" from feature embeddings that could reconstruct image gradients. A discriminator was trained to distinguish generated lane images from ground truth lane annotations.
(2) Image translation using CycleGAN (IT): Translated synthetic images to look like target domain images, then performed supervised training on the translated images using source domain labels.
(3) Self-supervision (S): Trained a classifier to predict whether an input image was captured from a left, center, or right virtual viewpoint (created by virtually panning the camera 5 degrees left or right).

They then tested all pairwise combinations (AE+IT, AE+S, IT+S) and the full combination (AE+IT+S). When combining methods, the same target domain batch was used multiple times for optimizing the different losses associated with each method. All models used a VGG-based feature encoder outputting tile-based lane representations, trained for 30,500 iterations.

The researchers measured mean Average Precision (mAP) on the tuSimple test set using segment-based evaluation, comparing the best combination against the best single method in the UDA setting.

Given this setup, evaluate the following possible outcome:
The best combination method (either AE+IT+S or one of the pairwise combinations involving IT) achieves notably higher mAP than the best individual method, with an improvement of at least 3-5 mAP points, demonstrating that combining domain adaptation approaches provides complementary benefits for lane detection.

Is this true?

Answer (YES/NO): YES